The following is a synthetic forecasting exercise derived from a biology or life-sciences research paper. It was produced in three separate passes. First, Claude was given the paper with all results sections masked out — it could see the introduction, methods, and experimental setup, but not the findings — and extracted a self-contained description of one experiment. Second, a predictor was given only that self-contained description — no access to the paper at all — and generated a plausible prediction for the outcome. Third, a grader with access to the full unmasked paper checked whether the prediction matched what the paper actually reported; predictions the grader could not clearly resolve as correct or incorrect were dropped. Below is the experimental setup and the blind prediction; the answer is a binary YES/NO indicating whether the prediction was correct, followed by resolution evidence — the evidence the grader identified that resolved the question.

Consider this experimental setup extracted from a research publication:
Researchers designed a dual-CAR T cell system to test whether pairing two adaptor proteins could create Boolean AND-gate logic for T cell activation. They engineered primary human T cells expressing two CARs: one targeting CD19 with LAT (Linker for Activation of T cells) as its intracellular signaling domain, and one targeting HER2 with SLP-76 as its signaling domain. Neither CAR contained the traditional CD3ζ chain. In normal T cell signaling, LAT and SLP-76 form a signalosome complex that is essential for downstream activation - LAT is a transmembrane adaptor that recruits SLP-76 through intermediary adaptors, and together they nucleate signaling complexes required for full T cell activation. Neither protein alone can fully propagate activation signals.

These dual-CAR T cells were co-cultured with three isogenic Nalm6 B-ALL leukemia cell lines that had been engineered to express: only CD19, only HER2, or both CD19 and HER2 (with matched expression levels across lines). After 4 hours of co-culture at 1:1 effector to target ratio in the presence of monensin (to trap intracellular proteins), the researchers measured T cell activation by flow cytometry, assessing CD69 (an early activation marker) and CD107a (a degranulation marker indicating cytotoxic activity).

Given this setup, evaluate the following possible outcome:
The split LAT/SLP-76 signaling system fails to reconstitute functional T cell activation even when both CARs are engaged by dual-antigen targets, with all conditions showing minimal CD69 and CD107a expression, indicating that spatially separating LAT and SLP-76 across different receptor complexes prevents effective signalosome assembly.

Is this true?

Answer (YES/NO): NO